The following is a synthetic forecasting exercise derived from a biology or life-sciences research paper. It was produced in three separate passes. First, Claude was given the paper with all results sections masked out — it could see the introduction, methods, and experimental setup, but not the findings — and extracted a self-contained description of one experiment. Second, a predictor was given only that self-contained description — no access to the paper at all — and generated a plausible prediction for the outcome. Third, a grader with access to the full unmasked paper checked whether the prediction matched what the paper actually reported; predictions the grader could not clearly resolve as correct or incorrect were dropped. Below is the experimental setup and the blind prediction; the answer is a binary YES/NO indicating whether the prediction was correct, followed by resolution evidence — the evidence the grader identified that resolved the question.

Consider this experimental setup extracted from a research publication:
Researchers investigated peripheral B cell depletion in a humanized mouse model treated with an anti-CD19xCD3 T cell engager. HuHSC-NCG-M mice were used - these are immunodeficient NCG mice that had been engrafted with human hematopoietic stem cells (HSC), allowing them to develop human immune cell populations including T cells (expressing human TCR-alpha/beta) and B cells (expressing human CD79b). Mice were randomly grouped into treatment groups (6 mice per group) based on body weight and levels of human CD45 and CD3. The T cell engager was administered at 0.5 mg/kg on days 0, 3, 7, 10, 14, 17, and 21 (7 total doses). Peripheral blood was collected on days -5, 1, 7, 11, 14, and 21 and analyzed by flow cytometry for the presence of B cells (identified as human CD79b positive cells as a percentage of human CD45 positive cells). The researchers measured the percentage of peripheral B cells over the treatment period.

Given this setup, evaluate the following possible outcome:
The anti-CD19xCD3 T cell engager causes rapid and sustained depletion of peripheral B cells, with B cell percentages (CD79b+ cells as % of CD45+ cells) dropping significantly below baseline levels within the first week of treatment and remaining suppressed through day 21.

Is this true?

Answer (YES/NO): YES